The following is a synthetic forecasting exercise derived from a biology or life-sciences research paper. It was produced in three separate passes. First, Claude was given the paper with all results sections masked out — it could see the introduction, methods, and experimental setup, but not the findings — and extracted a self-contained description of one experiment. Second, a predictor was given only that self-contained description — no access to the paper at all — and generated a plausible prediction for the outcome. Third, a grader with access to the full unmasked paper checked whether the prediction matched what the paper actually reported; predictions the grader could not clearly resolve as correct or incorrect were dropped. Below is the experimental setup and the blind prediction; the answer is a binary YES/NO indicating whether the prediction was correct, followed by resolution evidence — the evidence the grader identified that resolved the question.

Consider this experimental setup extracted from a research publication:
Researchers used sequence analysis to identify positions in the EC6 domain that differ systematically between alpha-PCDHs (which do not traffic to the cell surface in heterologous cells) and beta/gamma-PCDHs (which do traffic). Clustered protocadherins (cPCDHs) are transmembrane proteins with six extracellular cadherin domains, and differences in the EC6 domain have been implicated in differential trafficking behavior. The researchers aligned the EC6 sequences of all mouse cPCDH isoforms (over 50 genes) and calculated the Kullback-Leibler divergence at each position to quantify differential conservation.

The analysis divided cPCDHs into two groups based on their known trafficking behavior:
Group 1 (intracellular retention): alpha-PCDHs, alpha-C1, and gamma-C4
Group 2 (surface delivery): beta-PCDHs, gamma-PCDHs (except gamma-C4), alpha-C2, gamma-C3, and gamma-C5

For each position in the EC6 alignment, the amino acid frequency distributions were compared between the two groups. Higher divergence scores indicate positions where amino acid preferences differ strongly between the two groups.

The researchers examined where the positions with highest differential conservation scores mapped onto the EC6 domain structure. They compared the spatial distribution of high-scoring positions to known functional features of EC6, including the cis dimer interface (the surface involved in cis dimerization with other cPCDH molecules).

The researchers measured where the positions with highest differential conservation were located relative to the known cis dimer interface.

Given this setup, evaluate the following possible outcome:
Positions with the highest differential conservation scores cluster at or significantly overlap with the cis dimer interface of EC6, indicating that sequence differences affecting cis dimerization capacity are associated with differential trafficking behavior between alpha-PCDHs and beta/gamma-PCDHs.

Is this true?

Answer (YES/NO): NO